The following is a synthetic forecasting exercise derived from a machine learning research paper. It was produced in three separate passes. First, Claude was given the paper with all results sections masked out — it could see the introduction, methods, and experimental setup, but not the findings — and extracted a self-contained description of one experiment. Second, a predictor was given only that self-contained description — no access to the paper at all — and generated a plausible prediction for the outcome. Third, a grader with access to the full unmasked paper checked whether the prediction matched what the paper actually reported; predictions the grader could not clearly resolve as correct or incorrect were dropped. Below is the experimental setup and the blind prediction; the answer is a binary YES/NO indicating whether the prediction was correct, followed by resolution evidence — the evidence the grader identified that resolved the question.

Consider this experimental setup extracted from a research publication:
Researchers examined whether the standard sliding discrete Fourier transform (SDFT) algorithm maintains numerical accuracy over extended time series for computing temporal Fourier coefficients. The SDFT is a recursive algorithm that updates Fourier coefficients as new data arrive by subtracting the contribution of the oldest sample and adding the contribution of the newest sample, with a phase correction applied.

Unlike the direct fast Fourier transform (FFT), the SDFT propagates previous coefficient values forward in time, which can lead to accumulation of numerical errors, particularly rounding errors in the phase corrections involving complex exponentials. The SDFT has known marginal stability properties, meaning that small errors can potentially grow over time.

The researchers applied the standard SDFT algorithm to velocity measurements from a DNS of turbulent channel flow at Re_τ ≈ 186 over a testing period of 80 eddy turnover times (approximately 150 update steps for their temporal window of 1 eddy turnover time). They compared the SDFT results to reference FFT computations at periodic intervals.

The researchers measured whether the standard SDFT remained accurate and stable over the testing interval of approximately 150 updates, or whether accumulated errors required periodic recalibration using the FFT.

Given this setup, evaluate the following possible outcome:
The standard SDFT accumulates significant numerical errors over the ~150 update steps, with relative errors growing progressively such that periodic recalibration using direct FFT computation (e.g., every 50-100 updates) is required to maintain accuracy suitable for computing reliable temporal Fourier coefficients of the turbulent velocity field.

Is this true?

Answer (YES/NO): NO